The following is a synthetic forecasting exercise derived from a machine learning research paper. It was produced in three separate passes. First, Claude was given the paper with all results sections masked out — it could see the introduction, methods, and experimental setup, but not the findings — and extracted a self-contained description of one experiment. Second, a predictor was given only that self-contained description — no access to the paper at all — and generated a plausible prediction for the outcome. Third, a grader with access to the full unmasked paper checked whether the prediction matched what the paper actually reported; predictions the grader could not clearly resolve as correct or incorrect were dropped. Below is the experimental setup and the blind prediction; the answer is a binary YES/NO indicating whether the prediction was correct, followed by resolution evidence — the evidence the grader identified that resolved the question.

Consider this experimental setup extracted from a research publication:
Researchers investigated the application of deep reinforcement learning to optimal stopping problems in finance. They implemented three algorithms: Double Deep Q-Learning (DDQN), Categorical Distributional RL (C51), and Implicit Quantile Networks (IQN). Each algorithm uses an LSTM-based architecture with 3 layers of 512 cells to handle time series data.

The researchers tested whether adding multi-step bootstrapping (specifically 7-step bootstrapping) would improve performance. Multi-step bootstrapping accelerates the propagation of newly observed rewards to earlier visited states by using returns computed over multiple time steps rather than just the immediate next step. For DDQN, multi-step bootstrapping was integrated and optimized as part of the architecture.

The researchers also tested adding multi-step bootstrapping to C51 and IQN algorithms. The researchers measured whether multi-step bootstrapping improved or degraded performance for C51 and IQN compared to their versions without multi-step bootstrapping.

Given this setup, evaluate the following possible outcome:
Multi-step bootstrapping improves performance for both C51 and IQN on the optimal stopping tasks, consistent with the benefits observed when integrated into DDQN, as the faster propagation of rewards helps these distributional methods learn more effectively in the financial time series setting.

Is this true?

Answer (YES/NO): NO